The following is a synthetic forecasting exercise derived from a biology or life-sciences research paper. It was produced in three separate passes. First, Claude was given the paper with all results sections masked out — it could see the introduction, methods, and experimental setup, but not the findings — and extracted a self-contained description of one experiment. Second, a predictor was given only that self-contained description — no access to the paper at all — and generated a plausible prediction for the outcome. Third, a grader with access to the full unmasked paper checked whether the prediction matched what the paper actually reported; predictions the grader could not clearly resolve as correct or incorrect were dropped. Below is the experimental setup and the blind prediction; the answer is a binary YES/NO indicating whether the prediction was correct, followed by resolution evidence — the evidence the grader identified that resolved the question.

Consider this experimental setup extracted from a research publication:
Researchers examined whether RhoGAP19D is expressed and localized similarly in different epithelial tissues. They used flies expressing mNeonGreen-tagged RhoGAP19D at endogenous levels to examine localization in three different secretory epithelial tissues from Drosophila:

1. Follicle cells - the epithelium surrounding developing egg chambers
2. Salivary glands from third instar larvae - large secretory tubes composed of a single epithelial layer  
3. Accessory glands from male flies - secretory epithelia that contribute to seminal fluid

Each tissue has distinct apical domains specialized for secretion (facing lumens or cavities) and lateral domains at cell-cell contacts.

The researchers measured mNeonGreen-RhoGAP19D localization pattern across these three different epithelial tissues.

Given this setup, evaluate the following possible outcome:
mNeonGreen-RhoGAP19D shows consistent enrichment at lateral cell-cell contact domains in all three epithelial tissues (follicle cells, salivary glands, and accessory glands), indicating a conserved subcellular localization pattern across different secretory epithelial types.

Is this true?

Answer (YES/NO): YES